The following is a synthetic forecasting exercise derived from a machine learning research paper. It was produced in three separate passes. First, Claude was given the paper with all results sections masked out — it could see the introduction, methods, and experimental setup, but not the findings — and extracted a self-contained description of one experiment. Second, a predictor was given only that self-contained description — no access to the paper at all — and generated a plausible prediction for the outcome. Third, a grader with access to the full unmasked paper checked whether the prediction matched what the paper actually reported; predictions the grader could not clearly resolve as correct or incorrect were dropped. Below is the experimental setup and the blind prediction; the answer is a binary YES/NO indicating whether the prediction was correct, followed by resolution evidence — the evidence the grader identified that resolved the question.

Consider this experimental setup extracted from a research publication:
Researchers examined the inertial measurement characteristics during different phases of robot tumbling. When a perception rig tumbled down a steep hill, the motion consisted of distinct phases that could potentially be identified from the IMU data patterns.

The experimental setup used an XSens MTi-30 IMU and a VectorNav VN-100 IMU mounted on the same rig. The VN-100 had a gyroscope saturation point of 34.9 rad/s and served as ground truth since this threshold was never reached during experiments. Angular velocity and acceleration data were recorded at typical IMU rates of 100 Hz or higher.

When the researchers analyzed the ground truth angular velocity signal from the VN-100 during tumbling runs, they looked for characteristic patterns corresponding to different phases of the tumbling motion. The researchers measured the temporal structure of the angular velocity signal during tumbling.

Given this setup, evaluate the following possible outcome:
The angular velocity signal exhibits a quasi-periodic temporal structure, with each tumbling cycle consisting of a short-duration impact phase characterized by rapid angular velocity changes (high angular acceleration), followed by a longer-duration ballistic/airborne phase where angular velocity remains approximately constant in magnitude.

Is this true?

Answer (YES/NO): YES